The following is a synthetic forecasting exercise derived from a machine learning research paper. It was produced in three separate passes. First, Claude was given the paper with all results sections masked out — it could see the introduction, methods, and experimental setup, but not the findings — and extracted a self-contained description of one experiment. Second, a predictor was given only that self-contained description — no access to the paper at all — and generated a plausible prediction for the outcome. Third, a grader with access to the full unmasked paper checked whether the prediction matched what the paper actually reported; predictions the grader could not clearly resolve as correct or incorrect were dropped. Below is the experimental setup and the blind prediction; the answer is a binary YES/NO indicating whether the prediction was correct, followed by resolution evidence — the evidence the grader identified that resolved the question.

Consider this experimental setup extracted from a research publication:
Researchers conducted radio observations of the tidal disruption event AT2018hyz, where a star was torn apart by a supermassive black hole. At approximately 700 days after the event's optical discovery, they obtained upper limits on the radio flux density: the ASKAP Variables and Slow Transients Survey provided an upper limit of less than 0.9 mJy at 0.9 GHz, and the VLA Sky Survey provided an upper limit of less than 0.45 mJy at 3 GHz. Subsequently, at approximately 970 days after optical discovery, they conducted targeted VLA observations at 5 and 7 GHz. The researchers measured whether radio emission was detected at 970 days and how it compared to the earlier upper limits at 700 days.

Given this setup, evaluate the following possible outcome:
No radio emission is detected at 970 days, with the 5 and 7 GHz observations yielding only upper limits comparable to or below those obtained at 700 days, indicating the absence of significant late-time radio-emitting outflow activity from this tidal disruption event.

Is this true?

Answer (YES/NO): NO